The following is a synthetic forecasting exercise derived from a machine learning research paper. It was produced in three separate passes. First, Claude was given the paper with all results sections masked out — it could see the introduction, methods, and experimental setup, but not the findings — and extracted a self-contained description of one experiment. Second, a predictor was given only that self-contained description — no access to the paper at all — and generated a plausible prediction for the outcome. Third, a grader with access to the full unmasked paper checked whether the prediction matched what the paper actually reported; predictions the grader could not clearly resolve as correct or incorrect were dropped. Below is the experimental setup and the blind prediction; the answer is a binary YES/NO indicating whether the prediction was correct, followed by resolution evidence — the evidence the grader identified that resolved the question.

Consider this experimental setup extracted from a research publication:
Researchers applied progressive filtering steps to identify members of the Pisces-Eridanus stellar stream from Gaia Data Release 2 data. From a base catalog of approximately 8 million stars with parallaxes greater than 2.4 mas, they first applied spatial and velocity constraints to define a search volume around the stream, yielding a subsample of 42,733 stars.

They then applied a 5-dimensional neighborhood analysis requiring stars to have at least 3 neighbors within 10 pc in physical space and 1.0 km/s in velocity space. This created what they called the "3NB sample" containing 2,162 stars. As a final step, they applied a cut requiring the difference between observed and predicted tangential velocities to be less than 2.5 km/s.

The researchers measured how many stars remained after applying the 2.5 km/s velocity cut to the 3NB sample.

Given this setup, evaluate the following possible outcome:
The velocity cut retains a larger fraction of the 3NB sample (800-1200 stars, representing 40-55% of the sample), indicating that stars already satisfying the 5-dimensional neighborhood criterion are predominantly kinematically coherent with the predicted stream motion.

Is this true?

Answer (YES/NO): NO